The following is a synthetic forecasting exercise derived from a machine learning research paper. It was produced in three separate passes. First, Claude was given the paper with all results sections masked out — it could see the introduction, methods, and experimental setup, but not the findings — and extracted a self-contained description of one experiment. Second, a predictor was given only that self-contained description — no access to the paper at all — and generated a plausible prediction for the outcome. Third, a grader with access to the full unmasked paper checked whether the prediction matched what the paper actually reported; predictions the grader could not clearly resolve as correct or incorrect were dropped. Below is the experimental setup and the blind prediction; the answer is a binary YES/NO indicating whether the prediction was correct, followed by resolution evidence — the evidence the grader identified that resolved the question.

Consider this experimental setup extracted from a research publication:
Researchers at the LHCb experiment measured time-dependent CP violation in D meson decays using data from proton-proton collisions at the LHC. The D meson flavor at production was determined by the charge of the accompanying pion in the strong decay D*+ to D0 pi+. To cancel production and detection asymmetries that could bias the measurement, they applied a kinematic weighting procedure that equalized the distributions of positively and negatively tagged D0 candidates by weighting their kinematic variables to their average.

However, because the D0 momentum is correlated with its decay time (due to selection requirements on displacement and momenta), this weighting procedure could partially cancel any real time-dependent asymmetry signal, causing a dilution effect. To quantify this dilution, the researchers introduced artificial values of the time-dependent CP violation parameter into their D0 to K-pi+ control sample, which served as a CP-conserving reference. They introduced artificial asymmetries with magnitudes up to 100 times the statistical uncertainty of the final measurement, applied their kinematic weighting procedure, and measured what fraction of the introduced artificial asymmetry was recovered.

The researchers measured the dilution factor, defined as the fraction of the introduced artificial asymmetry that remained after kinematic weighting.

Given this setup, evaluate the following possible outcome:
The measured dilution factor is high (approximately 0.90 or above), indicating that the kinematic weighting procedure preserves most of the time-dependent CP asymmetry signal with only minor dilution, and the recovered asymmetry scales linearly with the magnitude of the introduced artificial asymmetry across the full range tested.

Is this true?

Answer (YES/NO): YES